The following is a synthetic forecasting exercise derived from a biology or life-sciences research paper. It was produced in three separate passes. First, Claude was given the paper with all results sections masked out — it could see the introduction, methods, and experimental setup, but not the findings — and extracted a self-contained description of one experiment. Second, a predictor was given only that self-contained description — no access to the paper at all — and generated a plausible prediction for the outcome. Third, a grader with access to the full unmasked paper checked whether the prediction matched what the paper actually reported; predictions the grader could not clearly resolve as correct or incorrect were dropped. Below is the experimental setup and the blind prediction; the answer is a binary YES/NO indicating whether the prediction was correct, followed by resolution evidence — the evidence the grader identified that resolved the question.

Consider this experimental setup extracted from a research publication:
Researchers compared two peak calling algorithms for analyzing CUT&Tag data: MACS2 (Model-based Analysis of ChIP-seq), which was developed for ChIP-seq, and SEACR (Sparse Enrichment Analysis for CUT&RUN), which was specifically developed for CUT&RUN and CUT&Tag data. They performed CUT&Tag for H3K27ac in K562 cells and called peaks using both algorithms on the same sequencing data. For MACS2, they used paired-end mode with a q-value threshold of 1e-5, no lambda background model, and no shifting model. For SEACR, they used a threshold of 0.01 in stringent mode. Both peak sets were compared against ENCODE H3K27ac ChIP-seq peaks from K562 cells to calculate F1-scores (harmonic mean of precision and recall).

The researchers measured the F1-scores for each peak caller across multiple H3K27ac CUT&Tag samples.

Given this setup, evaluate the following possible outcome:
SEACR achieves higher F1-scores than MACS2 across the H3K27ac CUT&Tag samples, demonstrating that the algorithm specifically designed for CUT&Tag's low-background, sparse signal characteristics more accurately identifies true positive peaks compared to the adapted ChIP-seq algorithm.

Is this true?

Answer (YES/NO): YES